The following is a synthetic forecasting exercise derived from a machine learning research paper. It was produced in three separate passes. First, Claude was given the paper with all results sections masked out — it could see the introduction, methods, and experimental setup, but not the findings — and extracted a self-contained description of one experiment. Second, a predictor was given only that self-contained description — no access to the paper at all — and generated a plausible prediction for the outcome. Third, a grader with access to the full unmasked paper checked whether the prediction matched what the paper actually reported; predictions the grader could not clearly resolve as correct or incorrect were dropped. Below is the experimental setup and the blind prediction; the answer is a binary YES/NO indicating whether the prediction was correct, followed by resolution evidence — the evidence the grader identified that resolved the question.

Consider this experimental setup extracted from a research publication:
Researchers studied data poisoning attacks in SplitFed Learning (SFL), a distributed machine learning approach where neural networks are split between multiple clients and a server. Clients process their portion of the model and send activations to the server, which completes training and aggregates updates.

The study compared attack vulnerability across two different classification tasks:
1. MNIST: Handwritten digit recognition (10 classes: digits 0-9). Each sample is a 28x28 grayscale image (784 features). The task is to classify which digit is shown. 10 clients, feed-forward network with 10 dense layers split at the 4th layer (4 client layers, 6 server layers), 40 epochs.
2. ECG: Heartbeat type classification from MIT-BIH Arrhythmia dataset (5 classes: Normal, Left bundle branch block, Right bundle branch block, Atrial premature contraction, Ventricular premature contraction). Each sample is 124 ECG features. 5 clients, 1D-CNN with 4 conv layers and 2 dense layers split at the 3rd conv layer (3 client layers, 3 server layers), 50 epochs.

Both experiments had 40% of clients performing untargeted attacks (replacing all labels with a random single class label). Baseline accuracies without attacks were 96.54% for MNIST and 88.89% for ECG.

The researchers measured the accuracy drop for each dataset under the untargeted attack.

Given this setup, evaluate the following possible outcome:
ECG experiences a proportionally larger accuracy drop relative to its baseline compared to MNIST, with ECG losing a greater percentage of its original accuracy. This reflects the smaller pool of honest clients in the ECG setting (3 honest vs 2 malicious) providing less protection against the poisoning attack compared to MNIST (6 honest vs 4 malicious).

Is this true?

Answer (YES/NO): YES